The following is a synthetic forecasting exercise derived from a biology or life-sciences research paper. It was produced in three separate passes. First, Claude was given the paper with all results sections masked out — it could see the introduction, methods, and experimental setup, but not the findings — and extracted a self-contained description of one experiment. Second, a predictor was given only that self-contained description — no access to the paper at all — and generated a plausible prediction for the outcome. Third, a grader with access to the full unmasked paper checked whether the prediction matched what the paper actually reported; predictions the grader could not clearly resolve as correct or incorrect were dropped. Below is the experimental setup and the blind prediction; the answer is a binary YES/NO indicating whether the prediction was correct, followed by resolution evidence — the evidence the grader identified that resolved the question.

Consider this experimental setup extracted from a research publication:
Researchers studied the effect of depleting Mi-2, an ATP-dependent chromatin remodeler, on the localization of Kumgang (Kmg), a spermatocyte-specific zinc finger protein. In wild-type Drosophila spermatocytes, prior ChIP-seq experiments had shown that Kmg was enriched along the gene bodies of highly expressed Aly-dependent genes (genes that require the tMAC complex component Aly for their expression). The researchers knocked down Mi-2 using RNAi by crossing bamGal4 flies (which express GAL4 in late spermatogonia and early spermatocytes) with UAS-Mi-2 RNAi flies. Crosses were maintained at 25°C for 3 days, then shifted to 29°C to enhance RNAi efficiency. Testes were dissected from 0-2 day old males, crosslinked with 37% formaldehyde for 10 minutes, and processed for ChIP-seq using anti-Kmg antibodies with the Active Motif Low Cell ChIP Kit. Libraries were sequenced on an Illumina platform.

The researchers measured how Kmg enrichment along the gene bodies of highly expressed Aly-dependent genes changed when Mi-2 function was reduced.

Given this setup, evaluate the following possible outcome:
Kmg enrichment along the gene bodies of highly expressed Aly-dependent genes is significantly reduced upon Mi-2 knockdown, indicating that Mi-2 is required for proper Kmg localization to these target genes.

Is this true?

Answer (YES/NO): YES